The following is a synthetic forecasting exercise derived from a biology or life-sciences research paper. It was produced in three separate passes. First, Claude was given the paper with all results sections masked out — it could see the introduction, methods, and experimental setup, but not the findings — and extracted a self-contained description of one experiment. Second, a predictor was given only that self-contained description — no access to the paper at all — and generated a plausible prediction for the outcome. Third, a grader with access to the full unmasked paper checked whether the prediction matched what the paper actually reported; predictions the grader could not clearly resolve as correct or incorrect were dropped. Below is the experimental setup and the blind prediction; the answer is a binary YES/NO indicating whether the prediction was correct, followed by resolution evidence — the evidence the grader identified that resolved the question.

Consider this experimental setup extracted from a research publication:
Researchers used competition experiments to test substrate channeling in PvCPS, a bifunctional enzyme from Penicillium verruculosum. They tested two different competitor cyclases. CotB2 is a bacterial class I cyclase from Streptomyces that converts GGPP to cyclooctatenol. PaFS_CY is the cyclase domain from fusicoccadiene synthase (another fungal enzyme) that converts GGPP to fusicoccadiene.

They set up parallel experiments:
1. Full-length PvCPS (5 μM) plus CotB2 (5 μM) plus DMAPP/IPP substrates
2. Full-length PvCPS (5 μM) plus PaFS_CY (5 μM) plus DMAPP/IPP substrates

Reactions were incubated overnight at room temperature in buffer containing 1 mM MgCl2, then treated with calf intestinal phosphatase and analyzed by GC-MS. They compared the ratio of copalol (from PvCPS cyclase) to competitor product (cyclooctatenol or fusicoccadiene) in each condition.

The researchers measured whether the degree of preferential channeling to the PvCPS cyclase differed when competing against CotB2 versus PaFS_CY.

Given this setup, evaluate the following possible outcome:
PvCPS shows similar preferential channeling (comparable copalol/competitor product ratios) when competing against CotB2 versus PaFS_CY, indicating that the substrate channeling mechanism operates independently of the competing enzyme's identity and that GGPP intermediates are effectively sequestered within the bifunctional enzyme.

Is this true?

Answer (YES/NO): NO